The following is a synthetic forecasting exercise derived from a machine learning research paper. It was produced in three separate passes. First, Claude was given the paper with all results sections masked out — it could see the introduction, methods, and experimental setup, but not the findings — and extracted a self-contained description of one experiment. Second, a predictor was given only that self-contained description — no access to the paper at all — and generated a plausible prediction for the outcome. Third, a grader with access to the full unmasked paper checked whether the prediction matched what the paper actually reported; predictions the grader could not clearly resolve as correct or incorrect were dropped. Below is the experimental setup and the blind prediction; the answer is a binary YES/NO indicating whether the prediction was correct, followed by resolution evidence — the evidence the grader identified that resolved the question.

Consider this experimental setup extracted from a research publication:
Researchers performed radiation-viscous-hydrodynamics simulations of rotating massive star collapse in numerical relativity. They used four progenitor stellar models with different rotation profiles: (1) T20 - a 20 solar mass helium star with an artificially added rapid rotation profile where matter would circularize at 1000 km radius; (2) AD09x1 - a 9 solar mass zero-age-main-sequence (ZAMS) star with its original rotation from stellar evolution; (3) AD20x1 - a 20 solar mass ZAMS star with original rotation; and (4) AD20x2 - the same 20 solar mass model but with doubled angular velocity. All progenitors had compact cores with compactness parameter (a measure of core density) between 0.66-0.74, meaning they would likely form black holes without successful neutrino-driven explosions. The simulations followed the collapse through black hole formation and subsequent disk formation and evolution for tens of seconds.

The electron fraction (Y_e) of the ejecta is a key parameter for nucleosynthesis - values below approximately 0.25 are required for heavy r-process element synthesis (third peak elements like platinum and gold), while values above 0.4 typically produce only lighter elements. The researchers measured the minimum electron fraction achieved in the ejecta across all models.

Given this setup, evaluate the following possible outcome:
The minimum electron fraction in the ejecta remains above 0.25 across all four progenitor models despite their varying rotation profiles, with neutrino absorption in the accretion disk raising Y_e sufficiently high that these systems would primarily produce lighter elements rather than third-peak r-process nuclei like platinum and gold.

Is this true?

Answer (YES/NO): YES